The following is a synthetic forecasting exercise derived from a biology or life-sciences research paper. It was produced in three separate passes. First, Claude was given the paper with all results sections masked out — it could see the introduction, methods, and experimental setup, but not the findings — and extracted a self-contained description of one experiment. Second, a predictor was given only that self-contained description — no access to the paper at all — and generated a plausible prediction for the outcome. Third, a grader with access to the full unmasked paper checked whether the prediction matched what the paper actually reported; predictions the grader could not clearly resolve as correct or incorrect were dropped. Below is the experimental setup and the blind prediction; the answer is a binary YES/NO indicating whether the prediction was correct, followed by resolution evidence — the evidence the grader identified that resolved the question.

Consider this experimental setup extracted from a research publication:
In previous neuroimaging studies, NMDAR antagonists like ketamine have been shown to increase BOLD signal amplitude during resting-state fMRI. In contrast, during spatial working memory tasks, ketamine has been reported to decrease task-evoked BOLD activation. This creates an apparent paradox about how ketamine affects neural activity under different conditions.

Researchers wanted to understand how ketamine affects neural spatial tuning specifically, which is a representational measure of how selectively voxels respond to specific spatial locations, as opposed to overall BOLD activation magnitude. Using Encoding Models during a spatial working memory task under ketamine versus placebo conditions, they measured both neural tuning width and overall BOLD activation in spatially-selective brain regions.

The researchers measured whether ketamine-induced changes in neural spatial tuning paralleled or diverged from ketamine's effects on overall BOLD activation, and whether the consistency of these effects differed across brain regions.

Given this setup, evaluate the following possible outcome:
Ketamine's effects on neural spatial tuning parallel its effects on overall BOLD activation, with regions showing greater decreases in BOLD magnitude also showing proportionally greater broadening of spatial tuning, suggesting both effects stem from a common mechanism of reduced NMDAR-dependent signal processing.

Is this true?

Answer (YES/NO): NO